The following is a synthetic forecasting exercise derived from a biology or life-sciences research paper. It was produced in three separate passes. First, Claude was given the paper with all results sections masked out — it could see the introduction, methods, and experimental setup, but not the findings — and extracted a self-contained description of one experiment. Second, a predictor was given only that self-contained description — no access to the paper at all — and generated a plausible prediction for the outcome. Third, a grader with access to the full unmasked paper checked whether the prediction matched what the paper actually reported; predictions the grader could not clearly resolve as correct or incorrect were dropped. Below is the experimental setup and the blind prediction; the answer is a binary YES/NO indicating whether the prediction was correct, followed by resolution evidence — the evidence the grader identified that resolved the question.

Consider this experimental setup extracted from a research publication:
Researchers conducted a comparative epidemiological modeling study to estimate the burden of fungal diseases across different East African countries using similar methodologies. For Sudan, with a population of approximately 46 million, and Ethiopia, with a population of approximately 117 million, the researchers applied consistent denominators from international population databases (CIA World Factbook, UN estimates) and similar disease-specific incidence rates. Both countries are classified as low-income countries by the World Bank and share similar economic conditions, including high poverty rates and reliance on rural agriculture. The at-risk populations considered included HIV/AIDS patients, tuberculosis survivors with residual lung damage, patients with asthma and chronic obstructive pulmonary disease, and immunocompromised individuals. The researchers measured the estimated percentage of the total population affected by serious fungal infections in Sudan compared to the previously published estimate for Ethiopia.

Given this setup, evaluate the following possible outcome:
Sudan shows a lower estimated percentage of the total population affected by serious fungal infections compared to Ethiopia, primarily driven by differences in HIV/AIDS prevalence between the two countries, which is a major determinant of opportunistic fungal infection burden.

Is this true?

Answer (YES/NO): NO